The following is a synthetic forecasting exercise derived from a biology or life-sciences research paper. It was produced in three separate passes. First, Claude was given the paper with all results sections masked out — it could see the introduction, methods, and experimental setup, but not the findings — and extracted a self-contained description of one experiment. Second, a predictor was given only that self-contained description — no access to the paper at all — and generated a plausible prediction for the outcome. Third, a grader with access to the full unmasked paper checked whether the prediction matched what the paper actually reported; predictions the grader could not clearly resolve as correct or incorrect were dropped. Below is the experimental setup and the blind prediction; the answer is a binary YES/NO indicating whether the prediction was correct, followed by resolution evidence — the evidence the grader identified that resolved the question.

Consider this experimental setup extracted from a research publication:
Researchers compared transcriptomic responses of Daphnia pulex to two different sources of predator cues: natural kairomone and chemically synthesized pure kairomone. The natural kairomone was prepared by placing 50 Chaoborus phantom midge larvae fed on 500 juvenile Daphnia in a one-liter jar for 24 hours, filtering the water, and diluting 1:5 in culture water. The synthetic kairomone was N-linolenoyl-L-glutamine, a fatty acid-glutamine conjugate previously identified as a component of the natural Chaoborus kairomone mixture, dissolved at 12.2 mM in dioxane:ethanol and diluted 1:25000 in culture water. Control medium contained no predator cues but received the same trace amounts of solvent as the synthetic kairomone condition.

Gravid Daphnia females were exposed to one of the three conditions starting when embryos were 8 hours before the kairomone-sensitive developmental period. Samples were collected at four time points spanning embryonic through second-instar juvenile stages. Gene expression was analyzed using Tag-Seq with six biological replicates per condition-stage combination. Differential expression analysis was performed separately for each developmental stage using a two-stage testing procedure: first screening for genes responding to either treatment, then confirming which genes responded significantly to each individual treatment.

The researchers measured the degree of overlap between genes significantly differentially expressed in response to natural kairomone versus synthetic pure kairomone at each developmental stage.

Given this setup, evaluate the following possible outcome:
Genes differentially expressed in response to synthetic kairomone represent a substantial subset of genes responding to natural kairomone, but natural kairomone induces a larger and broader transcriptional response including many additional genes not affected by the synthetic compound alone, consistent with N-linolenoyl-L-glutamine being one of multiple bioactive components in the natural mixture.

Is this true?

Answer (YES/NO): NO